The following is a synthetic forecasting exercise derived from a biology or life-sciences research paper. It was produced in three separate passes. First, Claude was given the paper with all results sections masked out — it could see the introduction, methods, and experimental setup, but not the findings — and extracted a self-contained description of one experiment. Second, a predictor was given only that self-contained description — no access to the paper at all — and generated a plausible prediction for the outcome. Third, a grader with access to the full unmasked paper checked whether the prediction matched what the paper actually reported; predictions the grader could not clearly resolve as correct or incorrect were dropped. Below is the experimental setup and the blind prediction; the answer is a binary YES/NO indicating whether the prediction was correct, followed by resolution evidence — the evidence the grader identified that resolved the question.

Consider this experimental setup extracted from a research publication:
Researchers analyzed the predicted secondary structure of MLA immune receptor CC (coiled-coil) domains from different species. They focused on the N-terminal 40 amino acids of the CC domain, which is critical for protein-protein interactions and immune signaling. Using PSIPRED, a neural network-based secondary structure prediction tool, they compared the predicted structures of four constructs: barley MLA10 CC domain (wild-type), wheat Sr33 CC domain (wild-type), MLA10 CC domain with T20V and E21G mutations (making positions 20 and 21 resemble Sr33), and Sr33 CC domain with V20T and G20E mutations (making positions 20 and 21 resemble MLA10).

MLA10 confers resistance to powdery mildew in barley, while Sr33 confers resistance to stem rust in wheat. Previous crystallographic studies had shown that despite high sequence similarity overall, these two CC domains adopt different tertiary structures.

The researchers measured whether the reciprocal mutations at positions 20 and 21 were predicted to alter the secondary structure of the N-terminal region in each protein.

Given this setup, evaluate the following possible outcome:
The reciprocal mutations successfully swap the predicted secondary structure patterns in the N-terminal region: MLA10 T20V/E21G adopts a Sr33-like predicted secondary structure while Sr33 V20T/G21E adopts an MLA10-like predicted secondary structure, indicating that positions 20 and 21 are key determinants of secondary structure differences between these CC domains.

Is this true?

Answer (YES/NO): NO